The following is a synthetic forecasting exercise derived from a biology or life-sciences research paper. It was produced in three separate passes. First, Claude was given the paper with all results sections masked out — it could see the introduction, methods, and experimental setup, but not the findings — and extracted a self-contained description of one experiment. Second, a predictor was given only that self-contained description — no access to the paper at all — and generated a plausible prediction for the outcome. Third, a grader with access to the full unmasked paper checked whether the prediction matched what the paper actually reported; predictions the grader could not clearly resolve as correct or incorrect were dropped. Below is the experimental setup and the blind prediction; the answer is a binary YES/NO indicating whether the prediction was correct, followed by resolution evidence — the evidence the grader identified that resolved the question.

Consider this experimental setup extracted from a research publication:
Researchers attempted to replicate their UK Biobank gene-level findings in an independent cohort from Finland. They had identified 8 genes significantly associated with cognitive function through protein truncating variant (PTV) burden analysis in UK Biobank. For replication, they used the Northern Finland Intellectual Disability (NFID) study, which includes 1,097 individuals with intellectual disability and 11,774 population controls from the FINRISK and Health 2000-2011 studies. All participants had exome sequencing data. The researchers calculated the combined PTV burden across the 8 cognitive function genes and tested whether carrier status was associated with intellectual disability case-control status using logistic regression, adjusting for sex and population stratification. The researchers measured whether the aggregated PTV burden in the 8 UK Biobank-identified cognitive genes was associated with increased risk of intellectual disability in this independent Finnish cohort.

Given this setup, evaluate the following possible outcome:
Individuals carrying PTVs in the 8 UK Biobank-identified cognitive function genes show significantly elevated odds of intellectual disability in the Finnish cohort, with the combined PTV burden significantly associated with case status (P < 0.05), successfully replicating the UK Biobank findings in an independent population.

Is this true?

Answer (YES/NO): YES